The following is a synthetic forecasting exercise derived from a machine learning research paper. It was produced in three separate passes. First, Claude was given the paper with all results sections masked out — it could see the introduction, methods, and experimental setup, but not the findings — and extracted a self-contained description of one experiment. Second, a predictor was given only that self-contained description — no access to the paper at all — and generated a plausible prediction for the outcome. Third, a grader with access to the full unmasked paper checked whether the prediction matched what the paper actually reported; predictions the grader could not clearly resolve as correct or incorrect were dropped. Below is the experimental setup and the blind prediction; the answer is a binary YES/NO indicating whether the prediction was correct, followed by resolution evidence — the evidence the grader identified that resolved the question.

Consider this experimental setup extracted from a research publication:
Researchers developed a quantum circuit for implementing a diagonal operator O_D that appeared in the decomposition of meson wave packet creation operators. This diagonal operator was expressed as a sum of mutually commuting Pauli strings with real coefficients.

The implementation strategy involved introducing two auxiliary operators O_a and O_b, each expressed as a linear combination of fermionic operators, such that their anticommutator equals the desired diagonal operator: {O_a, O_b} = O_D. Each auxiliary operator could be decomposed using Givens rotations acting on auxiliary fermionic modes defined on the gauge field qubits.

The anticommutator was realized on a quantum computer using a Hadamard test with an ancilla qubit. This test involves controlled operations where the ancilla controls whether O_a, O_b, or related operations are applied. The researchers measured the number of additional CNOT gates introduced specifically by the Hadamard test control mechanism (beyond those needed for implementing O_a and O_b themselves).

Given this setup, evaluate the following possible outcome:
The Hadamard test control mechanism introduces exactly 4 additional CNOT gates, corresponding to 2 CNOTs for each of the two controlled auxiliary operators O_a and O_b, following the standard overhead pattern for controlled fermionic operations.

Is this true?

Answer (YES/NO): NO